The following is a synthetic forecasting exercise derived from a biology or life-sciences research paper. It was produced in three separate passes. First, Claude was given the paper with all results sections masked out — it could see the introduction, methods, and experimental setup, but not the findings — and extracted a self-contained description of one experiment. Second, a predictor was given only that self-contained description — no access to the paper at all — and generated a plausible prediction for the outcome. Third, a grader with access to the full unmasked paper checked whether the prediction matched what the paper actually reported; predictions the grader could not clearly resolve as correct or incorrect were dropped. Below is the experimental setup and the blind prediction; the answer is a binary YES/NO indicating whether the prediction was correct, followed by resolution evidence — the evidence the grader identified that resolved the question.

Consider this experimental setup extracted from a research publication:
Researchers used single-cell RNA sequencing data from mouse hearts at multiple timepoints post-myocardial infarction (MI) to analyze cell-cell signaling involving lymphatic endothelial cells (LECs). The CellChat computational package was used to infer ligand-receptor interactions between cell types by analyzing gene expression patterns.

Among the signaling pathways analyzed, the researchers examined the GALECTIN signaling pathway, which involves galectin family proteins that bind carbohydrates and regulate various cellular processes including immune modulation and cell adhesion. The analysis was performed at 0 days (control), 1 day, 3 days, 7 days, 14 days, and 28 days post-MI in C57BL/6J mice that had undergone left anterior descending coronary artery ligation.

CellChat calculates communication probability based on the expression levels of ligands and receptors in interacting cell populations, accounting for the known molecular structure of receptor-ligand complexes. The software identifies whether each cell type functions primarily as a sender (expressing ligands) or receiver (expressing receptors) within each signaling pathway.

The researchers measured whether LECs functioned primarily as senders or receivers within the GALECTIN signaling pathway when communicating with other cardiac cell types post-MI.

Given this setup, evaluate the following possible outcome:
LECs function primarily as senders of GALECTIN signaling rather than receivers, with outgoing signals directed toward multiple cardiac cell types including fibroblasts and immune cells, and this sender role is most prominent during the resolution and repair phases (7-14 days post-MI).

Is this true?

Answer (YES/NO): NO